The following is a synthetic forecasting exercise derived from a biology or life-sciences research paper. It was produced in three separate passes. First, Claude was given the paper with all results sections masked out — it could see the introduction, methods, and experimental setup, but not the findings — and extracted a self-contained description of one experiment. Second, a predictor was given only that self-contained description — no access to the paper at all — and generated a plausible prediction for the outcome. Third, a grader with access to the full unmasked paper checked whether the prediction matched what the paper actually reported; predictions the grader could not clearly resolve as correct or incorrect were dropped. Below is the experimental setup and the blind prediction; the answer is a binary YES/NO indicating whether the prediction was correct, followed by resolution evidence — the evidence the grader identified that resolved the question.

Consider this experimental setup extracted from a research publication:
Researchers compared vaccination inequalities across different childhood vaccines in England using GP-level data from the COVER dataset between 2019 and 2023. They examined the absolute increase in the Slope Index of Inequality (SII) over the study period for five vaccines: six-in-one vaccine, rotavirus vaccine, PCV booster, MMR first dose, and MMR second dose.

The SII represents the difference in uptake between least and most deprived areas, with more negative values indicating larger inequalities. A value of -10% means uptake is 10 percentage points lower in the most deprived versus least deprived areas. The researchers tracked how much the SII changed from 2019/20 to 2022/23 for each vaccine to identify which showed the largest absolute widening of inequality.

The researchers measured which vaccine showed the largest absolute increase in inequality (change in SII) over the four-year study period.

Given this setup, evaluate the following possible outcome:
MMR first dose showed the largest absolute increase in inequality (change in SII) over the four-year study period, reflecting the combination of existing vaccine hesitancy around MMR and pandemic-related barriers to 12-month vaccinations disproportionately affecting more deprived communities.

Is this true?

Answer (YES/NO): NO